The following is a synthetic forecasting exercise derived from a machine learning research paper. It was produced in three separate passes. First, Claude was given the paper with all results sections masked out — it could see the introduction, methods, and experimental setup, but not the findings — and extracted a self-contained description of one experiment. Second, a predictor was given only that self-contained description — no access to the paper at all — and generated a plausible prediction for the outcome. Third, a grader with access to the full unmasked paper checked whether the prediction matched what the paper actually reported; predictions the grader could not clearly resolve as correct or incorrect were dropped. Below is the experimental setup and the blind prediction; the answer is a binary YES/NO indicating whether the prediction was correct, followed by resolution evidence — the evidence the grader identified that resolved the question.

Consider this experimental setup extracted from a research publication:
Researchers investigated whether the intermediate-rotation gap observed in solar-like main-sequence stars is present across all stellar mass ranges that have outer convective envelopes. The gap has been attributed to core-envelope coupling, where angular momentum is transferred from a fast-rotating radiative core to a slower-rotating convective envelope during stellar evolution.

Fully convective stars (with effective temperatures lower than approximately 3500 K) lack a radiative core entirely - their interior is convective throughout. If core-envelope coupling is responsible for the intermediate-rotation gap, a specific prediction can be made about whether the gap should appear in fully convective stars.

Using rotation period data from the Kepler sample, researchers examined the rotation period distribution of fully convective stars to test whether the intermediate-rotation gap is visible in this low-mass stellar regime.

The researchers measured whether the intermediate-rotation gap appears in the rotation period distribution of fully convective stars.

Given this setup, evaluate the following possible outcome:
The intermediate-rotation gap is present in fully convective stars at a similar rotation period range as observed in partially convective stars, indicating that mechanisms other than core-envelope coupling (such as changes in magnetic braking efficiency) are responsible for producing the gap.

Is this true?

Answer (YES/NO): NO